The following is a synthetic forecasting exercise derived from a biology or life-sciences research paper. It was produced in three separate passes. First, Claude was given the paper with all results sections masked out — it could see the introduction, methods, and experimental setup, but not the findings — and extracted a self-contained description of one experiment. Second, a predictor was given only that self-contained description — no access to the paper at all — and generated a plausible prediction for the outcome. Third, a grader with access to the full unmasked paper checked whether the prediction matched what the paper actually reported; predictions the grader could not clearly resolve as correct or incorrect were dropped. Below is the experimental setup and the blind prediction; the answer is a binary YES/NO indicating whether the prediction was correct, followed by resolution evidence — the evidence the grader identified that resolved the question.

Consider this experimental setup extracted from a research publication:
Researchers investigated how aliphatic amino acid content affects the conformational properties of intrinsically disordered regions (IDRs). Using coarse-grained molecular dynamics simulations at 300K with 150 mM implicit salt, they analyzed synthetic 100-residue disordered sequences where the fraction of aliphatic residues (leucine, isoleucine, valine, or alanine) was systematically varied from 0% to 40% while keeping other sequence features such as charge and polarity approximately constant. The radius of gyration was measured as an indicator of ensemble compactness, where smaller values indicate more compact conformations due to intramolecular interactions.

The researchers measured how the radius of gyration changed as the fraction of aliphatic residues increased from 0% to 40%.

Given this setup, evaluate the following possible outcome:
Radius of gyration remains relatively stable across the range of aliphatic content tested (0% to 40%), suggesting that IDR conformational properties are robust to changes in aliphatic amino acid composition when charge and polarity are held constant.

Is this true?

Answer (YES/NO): YES